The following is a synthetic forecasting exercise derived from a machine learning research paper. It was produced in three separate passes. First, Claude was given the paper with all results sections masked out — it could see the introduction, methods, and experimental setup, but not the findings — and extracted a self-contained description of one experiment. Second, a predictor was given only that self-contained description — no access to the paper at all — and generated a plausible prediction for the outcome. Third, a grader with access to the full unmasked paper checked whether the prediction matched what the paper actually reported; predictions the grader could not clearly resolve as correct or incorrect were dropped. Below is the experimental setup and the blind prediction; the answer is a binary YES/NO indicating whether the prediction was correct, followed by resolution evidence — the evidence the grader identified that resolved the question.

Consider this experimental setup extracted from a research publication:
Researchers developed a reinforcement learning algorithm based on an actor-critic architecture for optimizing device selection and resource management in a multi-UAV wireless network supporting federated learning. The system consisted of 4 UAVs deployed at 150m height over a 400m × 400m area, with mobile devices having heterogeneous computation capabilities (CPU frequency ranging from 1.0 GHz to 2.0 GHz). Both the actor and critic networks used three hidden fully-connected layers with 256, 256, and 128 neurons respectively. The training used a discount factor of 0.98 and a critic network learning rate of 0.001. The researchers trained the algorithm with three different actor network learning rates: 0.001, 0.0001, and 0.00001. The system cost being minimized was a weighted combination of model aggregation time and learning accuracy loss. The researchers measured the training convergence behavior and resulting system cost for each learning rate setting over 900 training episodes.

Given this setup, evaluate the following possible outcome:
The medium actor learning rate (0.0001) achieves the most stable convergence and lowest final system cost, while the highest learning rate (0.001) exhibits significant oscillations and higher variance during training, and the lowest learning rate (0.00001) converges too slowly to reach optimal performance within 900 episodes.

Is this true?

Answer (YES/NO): YES